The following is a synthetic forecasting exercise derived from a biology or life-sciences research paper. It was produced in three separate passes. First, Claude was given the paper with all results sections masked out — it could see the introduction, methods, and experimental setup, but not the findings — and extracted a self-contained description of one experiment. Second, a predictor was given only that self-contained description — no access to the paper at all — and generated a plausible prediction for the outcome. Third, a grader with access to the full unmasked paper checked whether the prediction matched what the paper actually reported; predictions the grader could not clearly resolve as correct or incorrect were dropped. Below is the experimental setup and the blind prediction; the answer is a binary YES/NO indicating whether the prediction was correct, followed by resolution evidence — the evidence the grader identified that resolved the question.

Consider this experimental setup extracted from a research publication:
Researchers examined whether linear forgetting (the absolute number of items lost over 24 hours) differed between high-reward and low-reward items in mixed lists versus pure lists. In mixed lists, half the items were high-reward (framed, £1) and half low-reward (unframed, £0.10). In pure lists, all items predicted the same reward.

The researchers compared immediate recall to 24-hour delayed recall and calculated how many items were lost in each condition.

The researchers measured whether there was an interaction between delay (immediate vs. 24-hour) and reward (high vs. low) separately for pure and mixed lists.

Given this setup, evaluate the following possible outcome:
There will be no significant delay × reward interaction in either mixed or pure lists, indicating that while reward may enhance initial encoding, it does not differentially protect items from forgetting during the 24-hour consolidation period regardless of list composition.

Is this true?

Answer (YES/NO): NO